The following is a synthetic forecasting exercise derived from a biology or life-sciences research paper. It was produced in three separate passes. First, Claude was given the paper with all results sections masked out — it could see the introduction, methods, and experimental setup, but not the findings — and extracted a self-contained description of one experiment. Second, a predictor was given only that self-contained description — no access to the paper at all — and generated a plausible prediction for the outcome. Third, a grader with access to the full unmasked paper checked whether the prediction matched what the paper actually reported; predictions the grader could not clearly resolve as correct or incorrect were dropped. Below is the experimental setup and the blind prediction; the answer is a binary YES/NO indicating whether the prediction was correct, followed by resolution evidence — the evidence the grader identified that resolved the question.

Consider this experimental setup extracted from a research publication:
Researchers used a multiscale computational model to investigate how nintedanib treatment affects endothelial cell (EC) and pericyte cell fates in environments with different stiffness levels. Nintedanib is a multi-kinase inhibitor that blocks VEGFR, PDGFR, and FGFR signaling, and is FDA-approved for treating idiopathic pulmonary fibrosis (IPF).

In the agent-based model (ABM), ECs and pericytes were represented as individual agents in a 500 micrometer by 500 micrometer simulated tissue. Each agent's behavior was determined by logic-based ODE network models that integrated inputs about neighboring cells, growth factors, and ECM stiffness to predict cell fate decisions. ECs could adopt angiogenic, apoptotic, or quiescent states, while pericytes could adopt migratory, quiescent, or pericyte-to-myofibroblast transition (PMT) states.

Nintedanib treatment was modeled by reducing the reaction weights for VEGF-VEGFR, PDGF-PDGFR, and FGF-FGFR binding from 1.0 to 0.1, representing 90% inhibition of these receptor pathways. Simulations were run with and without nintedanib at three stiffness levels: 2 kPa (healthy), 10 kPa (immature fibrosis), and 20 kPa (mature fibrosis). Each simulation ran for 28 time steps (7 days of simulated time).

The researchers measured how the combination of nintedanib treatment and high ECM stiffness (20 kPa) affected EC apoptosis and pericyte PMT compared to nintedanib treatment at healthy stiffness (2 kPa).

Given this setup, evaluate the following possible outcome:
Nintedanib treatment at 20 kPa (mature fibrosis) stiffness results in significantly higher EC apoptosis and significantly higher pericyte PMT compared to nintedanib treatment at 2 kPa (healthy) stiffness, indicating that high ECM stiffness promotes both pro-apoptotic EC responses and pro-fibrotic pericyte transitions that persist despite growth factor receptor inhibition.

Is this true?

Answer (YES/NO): YES